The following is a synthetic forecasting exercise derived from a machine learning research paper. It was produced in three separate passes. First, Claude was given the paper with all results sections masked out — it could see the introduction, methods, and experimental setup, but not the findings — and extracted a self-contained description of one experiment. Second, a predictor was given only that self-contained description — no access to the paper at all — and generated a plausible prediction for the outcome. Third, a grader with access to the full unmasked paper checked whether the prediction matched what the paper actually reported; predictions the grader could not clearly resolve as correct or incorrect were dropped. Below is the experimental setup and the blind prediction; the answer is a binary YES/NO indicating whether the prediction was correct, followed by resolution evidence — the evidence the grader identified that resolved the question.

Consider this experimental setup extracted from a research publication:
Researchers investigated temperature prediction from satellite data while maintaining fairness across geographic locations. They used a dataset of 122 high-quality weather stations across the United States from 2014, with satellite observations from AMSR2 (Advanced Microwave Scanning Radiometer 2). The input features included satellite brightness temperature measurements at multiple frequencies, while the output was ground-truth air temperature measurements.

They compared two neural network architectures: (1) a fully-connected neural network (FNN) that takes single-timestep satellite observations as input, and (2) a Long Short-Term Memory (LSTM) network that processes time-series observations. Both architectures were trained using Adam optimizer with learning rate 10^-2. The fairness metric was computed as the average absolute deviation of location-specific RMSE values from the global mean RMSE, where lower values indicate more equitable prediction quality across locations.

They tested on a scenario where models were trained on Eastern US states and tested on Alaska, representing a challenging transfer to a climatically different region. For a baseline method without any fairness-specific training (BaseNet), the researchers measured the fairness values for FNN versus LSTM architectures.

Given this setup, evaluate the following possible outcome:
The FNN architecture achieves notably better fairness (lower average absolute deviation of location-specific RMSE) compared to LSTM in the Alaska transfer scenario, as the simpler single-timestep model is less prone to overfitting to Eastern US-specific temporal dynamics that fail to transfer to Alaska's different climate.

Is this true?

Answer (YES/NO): NO